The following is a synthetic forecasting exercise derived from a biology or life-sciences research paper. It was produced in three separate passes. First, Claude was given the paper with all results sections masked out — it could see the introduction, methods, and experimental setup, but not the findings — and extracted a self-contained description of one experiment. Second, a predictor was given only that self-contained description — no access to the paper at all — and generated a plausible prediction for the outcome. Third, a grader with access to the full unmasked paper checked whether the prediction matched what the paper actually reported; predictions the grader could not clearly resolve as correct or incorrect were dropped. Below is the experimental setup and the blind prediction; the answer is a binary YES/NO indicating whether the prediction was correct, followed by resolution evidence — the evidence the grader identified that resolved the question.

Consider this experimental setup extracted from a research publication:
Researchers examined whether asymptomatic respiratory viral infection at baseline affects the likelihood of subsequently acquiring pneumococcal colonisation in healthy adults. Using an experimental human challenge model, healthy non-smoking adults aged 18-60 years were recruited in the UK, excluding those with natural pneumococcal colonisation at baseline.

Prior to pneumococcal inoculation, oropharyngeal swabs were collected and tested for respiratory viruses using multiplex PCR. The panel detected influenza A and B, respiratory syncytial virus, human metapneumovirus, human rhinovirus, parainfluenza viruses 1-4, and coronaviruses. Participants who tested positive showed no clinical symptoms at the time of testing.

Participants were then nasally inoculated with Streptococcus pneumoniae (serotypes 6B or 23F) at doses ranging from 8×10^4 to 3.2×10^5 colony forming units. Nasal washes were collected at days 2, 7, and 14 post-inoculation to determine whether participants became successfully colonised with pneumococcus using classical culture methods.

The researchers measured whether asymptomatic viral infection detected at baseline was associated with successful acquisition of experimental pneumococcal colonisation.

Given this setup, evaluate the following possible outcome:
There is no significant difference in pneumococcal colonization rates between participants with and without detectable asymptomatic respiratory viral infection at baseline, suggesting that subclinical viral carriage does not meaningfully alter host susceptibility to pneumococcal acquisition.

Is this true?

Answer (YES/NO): NO